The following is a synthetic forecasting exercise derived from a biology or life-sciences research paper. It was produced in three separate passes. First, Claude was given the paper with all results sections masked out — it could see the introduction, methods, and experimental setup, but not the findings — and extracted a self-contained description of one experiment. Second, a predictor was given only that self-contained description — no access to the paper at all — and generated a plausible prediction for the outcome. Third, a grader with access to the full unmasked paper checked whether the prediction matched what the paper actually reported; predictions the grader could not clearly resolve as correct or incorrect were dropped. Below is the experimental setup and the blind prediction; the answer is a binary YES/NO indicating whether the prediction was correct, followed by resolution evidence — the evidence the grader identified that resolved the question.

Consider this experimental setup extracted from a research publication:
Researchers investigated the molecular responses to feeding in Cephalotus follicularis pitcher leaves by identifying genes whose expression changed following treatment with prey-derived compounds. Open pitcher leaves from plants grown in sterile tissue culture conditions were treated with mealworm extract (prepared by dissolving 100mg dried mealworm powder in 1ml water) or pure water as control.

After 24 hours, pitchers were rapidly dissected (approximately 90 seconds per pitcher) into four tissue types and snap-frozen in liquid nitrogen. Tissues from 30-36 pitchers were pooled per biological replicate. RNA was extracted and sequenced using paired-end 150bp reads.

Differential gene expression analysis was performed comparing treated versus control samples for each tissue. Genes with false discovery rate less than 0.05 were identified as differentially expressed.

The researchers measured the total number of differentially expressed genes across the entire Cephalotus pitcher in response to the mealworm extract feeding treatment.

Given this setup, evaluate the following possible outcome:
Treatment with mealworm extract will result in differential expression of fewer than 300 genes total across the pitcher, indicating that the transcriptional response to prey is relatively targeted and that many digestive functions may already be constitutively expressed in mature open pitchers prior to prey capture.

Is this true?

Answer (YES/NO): NO